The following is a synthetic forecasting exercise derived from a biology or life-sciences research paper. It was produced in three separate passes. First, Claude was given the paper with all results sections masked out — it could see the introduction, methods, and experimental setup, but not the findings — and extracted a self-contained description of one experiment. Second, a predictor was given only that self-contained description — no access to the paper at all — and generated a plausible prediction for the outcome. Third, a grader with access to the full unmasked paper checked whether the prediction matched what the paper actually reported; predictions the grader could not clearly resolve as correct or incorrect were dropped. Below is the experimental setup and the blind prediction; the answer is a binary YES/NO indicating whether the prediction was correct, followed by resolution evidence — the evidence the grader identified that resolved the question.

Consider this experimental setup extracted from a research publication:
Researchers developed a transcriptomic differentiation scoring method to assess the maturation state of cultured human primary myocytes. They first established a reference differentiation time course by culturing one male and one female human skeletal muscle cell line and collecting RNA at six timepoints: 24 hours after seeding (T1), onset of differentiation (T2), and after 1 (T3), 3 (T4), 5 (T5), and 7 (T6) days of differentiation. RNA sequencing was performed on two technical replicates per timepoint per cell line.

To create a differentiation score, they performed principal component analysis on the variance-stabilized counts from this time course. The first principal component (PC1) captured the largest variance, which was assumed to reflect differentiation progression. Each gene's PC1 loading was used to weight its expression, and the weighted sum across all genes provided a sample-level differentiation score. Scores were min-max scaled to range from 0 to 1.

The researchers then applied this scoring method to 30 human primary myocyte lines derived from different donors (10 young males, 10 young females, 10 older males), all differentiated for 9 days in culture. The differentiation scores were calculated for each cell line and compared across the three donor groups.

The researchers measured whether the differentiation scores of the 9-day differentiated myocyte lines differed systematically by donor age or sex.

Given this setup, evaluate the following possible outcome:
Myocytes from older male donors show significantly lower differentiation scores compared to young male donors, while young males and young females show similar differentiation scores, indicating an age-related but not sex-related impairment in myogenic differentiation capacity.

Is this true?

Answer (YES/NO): NO